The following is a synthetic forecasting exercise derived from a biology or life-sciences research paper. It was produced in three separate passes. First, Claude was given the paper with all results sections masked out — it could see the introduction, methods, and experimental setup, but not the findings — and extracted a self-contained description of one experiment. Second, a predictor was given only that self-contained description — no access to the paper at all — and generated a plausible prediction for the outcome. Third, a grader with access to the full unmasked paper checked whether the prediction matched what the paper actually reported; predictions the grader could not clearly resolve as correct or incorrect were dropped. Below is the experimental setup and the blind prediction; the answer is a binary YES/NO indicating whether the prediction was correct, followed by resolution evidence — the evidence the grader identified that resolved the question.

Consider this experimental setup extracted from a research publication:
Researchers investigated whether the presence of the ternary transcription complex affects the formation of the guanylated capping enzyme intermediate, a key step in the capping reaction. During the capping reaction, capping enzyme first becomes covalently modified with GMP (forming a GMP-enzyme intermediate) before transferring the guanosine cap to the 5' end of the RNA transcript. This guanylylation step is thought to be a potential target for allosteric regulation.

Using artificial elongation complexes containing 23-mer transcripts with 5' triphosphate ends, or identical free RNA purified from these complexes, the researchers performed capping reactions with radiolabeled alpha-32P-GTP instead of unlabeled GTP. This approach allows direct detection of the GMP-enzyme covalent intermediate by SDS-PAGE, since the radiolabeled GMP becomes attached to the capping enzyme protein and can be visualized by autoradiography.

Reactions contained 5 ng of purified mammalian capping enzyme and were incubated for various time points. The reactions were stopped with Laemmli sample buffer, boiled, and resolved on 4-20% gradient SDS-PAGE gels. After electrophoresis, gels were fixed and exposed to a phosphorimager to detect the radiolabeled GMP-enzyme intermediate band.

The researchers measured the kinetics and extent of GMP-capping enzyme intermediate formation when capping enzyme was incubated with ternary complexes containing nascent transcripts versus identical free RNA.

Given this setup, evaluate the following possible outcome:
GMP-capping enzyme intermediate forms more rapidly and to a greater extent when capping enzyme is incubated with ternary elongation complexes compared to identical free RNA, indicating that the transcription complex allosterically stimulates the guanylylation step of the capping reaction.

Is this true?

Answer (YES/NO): NO